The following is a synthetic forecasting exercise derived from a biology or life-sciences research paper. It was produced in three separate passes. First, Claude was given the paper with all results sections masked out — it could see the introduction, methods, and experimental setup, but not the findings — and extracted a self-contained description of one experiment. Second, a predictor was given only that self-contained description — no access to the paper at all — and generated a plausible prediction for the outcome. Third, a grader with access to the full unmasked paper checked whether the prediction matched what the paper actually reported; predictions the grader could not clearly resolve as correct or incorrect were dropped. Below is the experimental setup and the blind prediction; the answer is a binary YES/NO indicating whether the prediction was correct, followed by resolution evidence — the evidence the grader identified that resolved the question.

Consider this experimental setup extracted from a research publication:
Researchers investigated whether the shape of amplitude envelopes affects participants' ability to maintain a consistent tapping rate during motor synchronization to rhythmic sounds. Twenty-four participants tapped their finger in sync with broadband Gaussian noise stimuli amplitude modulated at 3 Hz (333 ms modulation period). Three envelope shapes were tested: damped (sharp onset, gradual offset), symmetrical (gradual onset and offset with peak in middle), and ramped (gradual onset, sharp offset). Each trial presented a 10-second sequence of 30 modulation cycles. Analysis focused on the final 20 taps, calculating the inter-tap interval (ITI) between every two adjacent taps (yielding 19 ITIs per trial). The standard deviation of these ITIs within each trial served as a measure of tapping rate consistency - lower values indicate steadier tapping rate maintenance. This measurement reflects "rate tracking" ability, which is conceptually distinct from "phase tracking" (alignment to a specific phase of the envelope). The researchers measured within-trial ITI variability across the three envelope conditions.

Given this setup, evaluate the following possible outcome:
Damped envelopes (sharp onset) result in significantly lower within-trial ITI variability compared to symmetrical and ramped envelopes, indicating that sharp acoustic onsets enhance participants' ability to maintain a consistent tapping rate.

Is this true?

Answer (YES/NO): NO